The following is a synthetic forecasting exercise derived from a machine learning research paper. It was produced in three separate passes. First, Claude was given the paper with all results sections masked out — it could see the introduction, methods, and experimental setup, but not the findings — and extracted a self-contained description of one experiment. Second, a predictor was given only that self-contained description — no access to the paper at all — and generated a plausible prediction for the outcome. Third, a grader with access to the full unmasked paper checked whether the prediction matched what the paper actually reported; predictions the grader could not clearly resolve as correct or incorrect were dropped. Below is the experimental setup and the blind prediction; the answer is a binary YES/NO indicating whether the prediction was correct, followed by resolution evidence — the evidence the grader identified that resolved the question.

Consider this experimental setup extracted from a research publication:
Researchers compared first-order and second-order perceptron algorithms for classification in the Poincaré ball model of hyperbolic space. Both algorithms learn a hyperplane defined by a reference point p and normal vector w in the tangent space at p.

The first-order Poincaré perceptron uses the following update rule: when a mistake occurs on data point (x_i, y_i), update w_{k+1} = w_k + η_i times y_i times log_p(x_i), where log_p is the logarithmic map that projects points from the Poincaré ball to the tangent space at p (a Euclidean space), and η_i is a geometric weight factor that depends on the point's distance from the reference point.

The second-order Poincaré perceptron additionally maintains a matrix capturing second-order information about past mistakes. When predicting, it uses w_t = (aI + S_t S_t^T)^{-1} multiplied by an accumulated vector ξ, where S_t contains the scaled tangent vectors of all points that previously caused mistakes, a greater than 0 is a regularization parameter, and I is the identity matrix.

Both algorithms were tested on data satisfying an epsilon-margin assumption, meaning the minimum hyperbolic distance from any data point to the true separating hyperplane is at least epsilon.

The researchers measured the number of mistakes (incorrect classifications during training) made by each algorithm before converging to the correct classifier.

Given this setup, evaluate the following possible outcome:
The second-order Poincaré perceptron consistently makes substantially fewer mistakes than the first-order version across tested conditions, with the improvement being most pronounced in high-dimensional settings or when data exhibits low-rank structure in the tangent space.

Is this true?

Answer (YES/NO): NO